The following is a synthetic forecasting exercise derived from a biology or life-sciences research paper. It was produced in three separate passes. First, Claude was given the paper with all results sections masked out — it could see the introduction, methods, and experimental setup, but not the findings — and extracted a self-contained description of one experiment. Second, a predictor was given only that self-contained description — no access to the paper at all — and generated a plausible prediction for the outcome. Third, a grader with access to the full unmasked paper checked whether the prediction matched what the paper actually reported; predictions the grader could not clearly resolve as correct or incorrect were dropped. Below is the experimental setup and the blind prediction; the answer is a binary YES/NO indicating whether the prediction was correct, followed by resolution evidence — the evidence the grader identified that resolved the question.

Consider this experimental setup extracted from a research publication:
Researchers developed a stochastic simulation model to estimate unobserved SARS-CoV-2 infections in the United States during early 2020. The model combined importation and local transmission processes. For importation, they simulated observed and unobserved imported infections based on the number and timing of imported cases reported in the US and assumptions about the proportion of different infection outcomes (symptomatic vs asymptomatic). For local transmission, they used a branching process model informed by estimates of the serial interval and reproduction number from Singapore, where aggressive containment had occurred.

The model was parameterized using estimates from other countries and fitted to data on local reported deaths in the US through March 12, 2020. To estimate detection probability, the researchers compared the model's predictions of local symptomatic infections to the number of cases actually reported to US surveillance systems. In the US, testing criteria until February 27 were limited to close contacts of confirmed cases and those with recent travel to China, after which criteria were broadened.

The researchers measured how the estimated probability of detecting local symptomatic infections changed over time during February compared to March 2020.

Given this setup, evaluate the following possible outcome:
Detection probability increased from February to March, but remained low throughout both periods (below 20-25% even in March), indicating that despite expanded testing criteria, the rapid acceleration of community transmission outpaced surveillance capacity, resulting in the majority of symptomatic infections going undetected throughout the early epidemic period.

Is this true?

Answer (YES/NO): NO